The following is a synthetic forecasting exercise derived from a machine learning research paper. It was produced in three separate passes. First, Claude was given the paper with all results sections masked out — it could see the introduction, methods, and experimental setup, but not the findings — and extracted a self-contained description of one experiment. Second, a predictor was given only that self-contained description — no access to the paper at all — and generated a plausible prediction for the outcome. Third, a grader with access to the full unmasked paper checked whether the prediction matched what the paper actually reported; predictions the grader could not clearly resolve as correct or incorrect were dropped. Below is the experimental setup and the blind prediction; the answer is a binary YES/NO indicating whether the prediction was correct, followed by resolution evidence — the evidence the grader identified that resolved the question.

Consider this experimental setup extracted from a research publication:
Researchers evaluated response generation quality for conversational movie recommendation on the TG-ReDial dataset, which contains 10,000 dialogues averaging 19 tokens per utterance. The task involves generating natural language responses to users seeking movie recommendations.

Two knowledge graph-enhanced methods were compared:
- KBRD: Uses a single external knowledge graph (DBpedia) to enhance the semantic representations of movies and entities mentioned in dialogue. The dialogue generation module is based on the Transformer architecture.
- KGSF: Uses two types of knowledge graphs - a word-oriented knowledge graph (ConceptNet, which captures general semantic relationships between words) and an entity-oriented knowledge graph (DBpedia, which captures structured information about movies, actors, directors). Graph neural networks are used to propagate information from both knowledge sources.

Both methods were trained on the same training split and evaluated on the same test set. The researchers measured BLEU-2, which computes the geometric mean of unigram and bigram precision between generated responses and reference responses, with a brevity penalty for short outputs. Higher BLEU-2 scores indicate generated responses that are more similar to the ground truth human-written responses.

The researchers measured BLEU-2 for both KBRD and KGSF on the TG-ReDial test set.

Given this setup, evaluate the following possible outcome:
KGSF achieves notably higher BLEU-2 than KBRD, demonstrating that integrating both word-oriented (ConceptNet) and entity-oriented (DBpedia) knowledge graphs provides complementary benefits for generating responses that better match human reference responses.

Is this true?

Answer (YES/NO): YES